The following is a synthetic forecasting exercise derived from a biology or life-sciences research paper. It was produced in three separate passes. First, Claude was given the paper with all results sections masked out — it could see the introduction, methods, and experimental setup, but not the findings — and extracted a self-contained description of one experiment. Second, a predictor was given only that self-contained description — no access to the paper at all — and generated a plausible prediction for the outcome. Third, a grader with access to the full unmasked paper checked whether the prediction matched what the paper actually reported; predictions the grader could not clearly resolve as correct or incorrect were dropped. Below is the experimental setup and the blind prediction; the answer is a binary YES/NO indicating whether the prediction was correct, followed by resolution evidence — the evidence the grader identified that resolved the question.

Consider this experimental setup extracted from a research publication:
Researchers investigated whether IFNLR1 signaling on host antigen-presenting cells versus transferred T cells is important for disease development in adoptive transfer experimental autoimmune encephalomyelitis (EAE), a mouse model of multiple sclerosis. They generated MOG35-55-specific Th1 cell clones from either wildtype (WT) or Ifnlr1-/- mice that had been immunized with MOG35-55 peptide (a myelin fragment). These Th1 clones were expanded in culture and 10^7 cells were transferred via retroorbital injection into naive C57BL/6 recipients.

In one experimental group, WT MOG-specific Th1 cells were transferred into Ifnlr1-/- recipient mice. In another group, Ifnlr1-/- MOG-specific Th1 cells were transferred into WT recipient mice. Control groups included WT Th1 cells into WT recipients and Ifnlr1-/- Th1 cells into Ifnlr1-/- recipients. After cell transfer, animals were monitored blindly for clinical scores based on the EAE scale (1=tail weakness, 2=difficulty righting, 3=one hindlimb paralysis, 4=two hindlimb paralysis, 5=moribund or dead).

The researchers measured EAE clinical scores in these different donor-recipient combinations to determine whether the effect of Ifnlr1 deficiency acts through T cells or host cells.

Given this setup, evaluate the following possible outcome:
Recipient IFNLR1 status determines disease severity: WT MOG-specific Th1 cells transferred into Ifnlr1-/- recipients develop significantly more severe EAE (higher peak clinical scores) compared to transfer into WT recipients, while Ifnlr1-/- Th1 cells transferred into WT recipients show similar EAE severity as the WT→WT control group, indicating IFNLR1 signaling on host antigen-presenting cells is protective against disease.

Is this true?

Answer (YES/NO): NO